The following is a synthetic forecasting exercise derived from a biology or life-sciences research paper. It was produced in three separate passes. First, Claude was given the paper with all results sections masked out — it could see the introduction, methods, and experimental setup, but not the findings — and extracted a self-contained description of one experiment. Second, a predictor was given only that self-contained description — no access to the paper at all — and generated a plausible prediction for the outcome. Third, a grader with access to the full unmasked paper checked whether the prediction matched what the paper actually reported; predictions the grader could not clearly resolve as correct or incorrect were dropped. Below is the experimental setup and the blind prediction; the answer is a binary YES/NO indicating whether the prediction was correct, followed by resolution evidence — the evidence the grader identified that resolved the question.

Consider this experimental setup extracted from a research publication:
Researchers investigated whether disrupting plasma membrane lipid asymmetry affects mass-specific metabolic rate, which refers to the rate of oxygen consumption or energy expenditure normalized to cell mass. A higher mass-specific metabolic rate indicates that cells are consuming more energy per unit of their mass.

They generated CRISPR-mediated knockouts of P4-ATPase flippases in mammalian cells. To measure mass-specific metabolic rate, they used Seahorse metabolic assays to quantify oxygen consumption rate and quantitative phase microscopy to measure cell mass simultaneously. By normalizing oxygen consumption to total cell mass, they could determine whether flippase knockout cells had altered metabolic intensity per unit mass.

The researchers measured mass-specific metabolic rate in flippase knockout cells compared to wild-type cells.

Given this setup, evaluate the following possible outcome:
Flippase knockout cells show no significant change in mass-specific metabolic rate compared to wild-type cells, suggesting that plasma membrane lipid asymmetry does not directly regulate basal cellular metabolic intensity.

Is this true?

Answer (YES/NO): NO